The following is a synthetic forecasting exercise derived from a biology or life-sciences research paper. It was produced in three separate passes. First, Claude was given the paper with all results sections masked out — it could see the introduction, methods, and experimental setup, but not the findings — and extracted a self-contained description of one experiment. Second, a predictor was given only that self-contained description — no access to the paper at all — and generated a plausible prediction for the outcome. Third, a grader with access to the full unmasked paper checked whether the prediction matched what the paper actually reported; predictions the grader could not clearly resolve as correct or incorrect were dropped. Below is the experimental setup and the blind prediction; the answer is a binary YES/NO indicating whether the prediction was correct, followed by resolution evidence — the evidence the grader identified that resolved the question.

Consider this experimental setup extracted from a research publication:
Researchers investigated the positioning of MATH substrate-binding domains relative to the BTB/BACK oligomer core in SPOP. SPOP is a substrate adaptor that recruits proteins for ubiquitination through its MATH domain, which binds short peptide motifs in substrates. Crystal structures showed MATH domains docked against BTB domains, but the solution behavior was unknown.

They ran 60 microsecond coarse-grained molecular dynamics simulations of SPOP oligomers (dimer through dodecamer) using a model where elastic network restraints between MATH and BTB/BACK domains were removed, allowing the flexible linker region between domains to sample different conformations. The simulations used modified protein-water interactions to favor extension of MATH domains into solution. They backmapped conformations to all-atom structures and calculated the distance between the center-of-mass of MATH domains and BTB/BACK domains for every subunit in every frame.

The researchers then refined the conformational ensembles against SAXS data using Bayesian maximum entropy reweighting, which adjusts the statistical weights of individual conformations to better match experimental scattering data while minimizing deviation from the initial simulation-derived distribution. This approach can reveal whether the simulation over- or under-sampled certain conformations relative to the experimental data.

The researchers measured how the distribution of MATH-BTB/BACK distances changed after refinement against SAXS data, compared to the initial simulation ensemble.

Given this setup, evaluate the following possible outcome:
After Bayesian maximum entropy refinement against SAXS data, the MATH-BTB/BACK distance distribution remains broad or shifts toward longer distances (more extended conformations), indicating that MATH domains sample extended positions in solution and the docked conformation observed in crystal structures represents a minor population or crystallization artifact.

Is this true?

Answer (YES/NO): NO